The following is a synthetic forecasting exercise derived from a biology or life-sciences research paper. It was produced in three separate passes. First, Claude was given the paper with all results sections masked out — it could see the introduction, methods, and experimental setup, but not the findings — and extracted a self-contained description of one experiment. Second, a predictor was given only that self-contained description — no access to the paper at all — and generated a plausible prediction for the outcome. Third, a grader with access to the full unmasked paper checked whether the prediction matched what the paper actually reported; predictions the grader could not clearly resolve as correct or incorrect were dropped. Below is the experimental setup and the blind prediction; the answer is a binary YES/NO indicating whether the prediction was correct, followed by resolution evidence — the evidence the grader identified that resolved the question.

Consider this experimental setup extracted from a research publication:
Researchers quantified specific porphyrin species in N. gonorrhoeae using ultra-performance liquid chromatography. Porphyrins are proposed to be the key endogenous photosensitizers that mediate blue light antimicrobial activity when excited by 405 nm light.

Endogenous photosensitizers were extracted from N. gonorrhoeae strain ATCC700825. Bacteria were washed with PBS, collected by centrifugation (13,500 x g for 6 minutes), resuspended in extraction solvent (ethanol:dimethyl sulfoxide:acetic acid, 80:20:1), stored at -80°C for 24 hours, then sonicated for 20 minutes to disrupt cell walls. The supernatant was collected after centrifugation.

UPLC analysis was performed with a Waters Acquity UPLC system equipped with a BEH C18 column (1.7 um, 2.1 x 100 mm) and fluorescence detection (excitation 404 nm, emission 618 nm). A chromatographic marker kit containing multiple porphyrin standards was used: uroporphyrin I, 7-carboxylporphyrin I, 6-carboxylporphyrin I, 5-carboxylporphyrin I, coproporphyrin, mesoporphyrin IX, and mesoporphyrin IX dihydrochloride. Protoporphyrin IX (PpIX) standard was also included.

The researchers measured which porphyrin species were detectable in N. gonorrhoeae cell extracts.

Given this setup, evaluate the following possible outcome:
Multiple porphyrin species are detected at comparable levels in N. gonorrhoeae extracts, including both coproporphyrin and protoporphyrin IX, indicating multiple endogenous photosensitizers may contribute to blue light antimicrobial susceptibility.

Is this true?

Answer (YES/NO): NO